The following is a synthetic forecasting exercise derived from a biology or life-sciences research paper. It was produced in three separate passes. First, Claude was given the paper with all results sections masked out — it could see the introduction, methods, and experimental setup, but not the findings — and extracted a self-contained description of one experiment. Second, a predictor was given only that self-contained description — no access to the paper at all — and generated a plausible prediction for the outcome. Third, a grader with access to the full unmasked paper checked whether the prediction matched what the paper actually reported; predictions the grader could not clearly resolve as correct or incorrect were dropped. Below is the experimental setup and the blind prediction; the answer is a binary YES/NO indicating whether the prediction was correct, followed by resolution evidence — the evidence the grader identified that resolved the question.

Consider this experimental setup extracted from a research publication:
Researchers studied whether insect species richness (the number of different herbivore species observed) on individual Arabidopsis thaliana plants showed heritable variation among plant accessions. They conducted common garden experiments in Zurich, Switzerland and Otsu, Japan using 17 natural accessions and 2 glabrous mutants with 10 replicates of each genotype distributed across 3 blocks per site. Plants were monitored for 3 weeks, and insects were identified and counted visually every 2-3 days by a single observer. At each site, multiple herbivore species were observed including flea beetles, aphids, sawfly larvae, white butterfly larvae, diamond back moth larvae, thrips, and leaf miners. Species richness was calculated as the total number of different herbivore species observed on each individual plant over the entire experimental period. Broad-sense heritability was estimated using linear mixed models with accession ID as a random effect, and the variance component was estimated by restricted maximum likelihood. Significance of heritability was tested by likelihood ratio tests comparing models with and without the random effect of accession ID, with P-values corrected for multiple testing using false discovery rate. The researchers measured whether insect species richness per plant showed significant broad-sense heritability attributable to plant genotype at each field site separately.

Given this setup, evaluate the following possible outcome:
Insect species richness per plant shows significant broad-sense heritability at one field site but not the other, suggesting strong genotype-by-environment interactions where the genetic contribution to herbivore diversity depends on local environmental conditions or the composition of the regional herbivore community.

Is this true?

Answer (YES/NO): NO